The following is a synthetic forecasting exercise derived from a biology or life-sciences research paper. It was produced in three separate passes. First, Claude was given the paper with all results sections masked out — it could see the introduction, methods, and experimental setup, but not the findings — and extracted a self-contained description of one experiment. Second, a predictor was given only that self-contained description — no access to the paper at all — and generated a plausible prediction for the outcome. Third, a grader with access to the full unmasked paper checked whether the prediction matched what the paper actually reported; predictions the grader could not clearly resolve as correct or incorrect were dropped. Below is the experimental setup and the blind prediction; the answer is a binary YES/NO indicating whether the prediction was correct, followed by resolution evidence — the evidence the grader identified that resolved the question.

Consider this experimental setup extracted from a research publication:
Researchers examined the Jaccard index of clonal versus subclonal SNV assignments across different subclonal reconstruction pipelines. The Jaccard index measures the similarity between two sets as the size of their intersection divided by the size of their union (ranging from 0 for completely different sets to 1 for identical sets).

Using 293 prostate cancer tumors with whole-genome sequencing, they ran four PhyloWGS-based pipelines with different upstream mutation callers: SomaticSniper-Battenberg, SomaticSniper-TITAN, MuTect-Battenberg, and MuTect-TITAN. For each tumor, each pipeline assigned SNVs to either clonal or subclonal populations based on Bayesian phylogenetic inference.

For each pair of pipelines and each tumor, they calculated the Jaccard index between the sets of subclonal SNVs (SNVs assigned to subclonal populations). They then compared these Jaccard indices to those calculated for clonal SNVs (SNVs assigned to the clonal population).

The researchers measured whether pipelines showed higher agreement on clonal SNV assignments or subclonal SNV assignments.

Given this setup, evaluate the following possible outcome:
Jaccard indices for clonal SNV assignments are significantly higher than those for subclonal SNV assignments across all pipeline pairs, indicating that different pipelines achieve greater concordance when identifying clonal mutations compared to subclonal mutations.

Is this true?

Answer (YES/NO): YES